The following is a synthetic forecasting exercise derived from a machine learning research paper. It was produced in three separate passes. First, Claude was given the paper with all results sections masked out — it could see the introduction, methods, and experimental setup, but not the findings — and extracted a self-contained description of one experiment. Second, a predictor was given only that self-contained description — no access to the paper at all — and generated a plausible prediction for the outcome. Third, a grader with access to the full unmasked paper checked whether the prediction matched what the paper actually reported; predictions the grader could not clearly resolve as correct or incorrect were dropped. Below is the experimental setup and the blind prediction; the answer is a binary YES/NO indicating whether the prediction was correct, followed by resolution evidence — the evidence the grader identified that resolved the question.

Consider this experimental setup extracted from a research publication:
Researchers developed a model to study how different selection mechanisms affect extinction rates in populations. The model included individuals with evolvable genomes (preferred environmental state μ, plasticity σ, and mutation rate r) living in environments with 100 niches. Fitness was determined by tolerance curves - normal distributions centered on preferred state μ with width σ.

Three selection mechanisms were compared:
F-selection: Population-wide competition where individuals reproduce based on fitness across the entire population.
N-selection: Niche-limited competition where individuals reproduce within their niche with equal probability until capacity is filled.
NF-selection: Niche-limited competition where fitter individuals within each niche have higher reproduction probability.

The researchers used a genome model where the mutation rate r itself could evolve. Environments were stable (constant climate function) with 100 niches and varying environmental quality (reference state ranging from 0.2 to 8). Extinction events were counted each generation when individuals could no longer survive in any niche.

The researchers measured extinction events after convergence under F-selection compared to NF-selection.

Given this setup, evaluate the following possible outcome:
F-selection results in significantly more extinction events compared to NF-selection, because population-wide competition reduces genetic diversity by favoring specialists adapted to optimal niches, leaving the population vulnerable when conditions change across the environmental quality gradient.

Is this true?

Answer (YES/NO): NO